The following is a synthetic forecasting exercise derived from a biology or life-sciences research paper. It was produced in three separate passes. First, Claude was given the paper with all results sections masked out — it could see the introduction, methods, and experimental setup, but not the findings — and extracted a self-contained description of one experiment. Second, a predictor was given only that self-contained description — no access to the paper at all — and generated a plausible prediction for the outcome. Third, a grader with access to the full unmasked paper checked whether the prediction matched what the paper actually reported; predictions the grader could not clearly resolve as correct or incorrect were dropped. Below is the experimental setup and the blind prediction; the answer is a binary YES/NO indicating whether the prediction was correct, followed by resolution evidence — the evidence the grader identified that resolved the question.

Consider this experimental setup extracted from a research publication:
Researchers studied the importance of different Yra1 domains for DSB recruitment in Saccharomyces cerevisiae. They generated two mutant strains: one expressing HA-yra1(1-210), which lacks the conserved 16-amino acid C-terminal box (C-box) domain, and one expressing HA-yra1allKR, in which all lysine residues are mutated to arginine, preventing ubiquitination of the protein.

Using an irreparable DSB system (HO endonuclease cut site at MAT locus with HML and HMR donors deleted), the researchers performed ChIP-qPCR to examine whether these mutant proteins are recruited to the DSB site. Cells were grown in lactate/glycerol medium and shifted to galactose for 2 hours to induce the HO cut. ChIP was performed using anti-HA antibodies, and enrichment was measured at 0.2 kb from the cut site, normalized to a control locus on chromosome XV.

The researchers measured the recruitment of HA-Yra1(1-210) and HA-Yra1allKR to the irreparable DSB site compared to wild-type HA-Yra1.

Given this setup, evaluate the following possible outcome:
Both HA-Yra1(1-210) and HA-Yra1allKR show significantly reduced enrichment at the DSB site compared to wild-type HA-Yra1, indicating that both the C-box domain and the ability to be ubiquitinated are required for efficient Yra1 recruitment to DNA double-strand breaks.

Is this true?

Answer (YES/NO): NO